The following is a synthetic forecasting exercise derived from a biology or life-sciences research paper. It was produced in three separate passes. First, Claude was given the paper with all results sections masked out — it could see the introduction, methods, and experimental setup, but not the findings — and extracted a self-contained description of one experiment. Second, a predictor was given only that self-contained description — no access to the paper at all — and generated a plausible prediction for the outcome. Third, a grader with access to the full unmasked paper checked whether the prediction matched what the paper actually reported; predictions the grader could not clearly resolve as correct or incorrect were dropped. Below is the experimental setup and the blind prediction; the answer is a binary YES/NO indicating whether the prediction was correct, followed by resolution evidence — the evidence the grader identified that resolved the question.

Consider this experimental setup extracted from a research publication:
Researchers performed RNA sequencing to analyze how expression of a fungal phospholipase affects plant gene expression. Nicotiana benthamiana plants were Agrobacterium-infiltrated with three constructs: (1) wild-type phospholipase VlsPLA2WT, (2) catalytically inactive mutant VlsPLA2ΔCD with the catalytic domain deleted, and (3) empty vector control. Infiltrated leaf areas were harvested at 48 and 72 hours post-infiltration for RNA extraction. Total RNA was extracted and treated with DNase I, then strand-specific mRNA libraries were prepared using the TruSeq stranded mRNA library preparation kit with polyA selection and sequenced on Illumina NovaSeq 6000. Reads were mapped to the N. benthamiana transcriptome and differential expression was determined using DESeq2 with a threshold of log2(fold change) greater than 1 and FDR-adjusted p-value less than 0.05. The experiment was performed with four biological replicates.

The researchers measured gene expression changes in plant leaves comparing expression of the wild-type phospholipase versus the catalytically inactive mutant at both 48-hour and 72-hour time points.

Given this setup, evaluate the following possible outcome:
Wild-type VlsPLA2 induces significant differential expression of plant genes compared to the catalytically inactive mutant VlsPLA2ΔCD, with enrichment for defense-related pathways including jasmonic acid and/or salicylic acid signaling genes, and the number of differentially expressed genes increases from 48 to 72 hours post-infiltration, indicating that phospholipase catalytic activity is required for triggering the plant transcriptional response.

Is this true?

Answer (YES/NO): NO